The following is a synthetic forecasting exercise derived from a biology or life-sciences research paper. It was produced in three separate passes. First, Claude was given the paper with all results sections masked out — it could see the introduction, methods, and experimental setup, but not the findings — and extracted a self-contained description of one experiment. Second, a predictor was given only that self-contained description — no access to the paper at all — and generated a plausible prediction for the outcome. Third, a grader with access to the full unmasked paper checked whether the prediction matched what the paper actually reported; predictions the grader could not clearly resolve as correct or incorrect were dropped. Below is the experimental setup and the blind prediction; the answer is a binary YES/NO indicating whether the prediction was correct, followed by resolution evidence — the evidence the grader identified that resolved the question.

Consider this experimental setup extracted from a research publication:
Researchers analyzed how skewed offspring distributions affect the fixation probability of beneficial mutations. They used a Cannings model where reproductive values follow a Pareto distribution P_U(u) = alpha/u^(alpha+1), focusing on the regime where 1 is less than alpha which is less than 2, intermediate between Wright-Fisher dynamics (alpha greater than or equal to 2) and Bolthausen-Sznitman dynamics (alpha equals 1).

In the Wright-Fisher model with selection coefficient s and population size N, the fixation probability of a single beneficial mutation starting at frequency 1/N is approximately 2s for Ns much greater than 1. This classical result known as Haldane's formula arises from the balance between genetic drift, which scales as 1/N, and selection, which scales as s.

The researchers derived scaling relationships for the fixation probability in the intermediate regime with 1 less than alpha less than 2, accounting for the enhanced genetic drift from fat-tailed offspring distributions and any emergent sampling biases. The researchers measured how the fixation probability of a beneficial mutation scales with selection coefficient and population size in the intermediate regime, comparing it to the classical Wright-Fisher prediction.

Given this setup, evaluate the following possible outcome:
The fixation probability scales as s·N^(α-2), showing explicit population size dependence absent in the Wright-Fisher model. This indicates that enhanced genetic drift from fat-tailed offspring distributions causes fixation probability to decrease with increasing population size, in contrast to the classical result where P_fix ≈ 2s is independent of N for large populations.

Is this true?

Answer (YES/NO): NO